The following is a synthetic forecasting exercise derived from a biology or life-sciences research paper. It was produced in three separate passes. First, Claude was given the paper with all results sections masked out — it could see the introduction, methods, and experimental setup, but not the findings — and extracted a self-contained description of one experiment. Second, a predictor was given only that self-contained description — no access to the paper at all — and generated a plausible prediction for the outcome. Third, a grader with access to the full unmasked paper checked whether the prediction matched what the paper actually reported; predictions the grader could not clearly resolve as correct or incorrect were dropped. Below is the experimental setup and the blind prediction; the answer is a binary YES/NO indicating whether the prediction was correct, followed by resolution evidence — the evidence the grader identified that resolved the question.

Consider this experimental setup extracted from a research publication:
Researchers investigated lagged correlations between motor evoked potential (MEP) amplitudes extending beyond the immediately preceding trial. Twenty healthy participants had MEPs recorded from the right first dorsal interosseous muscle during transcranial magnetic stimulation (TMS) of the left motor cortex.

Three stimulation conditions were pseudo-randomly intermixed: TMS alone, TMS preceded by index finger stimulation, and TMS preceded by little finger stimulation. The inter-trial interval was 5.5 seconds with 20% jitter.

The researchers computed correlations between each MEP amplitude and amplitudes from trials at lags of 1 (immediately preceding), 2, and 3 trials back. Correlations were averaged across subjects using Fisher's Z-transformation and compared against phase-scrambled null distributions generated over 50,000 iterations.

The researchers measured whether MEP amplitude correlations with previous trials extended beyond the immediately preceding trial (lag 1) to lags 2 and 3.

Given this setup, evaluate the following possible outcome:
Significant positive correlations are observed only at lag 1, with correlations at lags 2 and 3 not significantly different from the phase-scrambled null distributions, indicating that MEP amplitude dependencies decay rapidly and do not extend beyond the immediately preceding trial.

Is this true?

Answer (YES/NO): NO